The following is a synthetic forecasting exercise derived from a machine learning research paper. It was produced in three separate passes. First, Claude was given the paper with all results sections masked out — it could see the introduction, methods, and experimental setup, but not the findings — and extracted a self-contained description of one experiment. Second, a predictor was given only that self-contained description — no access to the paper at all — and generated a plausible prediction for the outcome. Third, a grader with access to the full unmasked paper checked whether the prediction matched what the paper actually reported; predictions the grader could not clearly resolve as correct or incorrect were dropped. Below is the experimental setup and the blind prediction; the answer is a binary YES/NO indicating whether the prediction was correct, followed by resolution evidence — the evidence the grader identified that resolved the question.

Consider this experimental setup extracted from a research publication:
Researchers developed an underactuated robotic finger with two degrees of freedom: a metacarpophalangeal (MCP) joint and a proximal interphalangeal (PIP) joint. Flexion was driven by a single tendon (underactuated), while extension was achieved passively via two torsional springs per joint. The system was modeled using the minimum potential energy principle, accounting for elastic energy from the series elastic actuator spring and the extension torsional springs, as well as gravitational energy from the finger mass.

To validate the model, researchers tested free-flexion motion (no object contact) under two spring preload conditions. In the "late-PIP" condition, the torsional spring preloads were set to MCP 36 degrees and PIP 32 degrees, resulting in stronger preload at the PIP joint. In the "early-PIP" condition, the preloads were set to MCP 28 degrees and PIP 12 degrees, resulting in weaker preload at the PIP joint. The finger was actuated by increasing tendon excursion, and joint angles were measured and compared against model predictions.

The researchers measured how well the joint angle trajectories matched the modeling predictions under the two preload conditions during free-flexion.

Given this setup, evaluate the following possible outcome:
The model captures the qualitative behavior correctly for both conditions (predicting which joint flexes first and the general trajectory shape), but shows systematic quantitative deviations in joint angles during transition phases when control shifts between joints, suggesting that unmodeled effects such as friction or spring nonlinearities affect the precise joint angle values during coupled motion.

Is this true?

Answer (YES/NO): NO